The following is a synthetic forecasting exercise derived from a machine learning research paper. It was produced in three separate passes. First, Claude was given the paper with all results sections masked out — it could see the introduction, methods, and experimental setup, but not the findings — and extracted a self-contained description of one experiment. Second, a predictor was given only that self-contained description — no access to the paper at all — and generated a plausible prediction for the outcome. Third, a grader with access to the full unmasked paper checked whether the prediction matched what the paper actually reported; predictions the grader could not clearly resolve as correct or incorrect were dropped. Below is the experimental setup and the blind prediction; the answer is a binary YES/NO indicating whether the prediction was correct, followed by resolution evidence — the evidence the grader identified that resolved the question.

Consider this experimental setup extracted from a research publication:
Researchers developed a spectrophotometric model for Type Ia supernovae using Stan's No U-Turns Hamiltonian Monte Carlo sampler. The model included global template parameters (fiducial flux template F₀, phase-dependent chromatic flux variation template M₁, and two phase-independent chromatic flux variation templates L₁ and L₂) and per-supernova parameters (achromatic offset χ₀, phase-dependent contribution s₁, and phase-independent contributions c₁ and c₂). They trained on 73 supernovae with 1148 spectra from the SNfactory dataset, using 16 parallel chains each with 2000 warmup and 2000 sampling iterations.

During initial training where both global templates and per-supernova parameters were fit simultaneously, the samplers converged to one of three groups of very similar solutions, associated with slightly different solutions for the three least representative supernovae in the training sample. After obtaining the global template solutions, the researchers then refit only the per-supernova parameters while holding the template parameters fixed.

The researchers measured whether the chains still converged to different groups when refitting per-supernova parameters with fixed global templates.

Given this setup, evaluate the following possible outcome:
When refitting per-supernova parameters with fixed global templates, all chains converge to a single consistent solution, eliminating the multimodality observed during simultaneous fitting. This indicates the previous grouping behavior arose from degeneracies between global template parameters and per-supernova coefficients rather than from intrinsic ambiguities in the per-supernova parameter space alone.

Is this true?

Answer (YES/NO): YES